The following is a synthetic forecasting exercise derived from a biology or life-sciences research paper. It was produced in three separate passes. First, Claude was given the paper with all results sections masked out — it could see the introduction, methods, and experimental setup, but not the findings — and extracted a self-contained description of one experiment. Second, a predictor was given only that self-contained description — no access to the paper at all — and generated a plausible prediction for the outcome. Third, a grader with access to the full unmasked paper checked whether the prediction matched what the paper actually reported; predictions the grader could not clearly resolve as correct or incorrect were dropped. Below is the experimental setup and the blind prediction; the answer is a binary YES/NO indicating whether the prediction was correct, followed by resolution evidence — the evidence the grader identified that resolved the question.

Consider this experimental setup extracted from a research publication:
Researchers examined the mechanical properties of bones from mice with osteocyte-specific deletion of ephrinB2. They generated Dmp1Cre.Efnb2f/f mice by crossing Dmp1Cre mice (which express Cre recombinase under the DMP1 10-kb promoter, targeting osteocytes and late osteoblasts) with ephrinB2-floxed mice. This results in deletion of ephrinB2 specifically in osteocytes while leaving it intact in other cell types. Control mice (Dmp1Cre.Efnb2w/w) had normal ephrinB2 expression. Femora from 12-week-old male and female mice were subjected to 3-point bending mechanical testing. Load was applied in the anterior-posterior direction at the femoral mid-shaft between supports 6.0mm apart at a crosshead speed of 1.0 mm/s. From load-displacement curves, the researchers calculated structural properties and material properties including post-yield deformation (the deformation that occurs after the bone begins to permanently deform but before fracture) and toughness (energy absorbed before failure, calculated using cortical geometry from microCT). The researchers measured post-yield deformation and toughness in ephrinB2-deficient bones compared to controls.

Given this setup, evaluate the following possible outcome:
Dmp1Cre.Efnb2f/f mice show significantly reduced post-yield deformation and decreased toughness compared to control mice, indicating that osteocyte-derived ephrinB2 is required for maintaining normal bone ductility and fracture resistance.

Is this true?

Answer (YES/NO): YES